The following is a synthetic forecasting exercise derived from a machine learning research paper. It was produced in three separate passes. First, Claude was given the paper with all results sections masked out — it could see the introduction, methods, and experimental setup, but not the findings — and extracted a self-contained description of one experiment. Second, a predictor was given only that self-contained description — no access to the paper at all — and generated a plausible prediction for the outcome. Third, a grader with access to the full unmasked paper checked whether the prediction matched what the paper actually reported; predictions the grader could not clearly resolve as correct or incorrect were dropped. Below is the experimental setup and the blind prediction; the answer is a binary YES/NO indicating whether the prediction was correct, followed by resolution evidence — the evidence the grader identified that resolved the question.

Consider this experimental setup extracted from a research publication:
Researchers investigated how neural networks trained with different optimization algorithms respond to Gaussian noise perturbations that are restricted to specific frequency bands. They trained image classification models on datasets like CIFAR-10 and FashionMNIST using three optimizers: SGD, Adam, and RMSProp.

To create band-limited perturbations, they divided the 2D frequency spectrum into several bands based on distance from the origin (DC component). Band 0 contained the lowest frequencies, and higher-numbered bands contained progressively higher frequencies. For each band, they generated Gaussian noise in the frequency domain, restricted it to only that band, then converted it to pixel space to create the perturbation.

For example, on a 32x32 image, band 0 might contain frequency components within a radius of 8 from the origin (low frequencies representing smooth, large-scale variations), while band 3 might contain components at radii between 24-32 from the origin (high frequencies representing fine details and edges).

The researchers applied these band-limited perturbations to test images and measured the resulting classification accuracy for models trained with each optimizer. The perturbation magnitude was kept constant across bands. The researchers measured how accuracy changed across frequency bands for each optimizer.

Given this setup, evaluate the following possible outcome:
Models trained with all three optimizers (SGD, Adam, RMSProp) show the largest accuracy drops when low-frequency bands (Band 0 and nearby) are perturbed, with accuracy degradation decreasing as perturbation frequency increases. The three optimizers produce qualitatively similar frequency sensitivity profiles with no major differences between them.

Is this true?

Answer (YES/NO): NO